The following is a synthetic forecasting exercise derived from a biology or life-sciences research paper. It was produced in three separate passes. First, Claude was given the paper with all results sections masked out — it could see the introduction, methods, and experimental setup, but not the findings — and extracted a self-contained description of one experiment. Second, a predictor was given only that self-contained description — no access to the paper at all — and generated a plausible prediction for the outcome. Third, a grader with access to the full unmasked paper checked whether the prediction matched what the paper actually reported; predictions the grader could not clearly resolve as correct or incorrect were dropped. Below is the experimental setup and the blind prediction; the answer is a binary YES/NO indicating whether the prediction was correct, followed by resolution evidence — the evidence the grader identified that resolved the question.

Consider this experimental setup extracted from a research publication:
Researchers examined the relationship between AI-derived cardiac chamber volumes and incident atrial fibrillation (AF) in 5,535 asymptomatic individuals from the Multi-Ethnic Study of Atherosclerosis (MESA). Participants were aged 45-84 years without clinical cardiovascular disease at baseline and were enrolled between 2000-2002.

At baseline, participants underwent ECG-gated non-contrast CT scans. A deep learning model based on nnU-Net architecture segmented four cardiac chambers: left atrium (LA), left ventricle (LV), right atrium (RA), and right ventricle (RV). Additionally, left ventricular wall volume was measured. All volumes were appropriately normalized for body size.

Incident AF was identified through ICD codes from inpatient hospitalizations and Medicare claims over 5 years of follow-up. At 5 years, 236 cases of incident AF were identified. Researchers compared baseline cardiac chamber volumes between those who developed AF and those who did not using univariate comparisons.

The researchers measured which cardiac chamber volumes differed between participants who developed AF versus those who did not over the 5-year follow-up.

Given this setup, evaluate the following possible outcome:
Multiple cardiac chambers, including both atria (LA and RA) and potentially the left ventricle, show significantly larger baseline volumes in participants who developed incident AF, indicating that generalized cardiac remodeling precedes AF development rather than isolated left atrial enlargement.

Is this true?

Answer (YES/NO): NO